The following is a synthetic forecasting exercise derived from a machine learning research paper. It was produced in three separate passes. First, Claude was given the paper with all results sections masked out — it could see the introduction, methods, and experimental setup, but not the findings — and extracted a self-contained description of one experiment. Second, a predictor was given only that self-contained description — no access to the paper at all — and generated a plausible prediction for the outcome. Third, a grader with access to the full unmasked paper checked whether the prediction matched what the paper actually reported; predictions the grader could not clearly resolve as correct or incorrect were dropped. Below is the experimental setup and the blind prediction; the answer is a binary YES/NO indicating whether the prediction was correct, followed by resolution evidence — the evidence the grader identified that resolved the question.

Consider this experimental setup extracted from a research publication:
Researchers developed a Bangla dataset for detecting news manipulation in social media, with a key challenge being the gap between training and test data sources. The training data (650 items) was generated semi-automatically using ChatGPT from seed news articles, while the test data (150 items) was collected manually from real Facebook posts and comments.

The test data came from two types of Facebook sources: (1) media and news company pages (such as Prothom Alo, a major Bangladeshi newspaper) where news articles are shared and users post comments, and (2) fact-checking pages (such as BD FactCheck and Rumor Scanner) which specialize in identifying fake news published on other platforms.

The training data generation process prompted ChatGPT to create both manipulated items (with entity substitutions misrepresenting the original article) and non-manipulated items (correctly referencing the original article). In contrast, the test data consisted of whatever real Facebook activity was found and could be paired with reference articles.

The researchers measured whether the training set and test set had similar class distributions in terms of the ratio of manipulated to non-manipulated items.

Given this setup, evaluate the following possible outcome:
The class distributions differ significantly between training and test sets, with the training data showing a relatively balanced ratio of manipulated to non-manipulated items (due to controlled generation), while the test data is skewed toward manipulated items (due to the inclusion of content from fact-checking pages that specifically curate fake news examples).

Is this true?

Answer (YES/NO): NO